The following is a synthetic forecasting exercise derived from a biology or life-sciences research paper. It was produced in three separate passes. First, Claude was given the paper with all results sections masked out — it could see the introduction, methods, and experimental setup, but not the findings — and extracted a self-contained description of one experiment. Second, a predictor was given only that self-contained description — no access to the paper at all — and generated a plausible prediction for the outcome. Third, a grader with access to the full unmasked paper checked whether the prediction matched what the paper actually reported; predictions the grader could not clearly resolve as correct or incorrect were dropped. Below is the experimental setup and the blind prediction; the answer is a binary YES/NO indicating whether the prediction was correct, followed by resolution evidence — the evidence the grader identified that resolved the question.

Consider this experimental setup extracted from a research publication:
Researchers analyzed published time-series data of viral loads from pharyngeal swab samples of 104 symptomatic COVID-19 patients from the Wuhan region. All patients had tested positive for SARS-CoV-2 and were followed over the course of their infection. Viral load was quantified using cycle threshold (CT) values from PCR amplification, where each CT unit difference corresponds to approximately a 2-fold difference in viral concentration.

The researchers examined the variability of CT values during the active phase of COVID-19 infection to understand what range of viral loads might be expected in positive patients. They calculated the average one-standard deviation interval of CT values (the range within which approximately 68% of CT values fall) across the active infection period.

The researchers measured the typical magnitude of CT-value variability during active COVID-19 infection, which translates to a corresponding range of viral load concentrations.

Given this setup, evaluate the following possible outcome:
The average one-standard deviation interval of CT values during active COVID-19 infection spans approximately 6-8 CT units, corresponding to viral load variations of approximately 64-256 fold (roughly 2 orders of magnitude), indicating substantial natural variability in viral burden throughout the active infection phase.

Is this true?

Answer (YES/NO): NO